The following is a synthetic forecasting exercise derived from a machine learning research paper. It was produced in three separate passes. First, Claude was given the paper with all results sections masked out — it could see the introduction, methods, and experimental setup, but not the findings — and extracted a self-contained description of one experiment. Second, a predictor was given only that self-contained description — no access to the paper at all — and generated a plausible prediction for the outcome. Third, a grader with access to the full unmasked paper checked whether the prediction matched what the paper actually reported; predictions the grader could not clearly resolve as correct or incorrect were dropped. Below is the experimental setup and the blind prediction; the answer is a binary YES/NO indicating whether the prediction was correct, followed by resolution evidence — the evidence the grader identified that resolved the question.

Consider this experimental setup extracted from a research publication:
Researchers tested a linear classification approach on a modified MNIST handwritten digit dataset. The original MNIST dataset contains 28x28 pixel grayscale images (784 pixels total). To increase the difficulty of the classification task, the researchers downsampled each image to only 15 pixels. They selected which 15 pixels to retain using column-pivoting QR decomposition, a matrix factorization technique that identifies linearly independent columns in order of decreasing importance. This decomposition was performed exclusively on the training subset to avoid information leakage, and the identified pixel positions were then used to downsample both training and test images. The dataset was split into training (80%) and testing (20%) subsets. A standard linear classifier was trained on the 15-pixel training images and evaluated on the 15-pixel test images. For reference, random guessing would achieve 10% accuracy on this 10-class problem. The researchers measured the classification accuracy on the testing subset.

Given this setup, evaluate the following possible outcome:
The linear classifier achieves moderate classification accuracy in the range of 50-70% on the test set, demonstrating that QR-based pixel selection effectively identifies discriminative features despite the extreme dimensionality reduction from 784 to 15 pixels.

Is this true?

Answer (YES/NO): NO